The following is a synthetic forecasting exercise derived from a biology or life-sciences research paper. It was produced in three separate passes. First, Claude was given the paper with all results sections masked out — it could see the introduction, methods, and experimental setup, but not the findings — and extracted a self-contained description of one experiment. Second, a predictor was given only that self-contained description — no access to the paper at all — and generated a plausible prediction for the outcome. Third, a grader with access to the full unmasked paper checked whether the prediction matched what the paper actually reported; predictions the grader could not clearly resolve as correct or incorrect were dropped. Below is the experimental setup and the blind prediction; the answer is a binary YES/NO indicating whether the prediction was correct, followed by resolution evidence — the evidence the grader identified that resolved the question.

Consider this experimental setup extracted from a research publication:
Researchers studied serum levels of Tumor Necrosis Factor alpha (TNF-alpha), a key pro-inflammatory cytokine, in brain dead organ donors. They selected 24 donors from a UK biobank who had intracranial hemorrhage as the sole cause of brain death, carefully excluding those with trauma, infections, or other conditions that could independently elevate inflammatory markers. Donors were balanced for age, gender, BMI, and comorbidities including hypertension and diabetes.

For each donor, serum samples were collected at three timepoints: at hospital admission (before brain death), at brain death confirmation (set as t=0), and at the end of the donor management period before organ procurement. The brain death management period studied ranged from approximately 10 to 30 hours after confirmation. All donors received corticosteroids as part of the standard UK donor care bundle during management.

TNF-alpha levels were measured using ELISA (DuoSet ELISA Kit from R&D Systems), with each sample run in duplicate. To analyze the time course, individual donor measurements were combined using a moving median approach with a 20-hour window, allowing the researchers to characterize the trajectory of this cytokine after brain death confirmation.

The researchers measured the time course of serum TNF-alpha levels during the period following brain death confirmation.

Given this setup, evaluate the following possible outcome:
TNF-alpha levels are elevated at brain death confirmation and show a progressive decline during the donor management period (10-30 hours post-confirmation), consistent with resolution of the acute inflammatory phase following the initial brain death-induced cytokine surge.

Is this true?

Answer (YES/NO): NO